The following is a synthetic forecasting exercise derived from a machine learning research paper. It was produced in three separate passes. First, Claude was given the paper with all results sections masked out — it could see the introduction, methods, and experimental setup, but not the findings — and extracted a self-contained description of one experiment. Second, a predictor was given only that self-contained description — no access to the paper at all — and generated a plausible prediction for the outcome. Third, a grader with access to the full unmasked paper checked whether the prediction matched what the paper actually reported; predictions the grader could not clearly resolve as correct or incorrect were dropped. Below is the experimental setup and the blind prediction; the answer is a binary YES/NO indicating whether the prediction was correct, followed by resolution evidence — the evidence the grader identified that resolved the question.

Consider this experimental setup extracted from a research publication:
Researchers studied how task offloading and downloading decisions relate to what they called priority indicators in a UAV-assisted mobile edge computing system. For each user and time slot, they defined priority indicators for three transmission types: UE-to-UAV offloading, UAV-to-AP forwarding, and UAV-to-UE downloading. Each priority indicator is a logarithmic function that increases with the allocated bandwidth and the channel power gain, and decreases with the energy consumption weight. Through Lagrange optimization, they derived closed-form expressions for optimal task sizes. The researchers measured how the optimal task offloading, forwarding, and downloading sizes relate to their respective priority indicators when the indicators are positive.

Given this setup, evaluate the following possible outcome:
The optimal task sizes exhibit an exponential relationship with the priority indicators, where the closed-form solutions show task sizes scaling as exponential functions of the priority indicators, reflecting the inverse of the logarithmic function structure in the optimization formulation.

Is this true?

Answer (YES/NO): NO